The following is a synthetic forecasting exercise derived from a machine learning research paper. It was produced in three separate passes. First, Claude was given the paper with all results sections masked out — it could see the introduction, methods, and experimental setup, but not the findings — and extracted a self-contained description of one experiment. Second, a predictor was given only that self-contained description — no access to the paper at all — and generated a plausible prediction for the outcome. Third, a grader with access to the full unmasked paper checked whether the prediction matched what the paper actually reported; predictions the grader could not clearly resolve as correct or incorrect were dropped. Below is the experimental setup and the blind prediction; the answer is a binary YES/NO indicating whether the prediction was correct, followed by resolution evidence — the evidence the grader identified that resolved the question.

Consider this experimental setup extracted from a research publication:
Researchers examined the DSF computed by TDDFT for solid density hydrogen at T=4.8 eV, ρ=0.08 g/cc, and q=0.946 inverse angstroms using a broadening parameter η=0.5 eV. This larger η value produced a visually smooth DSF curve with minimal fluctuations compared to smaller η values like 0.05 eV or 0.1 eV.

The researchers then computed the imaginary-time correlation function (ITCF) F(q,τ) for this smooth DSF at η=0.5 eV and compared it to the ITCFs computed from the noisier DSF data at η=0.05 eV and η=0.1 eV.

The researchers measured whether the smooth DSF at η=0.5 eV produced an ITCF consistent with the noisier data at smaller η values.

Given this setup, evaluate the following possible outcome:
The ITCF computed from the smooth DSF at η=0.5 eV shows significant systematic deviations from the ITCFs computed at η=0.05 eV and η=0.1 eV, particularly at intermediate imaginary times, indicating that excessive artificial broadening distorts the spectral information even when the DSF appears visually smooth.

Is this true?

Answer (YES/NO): YES